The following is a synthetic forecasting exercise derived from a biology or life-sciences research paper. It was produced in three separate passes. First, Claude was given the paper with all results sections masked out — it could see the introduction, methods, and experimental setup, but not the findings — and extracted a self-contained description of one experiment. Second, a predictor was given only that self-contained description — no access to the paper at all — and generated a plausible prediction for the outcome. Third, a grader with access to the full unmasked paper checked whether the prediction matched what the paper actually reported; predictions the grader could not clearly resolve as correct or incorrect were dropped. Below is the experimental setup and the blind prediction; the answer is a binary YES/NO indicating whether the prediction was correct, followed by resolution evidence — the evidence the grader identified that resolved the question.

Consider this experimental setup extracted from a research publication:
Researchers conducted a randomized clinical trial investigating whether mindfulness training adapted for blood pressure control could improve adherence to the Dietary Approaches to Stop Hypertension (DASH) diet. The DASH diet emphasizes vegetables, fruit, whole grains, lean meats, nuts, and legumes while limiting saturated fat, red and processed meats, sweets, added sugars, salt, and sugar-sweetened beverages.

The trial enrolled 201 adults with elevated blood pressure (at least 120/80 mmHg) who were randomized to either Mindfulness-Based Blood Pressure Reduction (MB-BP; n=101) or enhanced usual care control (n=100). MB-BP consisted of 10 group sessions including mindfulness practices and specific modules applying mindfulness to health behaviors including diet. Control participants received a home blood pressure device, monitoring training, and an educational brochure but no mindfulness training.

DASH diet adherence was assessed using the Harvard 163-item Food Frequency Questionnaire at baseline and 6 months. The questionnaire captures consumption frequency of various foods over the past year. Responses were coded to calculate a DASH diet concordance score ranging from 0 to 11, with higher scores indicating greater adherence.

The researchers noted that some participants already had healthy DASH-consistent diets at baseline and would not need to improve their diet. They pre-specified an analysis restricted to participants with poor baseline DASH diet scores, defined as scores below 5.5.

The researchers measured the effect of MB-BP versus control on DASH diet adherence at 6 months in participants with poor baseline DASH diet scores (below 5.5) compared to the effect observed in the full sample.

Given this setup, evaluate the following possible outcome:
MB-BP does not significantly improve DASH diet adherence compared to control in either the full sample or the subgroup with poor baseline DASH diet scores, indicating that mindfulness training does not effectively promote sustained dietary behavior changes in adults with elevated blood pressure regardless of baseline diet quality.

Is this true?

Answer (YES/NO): NO